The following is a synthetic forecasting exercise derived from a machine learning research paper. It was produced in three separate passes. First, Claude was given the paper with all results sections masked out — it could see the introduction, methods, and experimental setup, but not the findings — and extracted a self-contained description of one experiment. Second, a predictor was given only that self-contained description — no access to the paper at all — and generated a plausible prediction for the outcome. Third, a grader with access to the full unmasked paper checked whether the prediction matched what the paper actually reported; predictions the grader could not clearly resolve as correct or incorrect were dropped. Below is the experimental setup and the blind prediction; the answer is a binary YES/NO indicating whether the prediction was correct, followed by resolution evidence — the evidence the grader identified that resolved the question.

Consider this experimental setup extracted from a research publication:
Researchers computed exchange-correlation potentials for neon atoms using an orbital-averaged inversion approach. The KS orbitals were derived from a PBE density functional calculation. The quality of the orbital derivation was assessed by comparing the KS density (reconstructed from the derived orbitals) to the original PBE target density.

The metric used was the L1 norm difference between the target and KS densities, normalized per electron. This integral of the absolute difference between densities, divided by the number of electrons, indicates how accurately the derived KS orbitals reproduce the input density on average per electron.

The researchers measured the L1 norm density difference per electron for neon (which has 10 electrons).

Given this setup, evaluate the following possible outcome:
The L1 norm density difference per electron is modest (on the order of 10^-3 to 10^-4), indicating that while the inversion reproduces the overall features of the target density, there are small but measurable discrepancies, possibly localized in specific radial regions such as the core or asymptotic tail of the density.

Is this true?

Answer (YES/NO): YES